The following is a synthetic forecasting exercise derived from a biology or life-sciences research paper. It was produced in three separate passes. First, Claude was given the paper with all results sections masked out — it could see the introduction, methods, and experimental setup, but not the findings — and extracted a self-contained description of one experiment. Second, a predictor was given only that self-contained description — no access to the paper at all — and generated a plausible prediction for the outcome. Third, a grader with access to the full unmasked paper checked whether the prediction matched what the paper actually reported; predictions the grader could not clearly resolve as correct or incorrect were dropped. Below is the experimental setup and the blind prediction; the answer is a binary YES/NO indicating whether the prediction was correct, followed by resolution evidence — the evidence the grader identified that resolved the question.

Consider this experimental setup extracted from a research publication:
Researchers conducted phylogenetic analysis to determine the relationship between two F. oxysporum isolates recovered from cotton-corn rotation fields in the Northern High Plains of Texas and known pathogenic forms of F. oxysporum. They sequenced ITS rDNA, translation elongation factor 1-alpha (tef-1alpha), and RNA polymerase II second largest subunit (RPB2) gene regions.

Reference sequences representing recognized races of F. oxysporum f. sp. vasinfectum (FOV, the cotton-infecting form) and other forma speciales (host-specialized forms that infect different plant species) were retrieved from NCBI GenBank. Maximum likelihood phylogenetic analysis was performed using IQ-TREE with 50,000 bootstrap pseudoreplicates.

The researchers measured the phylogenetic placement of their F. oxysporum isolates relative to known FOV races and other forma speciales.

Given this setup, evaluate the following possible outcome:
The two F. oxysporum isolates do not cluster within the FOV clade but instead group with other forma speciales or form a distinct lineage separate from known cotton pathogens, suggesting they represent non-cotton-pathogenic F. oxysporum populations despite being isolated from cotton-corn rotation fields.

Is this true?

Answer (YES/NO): YES